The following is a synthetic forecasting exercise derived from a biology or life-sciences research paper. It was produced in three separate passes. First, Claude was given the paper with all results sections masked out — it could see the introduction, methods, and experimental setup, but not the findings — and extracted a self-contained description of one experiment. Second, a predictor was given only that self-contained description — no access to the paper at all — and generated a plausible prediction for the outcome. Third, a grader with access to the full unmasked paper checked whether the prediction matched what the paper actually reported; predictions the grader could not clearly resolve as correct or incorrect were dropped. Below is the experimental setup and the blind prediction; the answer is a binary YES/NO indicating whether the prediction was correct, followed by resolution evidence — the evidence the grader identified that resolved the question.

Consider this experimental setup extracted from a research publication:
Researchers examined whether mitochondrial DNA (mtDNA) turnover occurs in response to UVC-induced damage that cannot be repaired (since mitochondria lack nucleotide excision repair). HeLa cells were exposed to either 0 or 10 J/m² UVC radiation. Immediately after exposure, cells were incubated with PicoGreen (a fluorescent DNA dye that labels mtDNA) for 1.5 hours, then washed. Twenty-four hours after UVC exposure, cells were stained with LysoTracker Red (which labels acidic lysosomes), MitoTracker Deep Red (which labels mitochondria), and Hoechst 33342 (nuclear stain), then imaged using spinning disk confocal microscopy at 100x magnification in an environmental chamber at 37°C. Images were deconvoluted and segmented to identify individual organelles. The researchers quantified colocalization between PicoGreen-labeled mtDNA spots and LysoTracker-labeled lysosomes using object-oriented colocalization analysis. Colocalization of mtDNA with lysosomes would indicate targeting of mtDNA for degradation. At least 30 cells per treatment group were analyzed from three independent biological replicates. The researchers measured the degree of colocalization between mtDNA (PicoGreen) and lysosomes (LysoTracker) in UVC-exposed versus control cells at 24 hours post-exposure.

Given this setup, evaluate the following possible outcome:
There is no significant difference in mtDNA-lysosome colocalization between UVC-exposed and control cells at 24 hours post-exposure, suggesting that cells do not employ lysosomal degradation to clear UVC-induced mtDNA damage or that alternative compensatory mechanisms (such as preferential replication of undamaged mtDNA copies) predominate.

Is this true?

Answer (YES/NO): NO